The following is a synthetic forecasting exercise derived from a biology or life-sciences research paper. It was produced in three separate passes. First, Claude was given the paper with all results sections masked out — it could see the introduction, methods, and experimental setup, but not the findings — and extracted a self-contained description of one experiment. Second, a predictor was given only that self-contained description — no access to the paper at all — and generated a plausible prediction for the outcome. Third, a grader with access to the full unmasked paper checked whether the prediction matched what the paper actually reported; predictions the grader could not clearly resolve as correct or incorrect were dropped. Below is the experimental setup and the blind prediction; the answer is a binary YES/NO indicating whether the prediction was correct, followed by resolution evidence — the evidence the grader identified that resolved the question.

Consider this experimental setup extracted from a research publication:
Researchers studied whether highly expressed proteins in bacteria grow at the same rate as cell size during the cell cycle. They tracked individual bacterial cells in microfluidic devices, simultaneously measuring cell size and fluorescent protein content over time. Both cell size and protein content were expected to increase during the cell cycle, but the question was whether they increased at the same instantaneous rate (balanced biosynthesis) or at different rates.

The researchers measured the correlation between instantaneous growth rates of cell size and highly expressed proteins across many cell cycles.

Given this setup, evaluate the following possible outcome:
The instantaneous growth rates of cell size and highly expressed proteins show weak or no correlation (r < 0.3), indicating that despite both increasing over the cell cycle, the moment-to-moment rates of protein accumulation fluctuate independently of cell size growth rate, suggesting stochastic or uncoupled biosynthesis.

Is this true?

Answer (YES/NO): NO